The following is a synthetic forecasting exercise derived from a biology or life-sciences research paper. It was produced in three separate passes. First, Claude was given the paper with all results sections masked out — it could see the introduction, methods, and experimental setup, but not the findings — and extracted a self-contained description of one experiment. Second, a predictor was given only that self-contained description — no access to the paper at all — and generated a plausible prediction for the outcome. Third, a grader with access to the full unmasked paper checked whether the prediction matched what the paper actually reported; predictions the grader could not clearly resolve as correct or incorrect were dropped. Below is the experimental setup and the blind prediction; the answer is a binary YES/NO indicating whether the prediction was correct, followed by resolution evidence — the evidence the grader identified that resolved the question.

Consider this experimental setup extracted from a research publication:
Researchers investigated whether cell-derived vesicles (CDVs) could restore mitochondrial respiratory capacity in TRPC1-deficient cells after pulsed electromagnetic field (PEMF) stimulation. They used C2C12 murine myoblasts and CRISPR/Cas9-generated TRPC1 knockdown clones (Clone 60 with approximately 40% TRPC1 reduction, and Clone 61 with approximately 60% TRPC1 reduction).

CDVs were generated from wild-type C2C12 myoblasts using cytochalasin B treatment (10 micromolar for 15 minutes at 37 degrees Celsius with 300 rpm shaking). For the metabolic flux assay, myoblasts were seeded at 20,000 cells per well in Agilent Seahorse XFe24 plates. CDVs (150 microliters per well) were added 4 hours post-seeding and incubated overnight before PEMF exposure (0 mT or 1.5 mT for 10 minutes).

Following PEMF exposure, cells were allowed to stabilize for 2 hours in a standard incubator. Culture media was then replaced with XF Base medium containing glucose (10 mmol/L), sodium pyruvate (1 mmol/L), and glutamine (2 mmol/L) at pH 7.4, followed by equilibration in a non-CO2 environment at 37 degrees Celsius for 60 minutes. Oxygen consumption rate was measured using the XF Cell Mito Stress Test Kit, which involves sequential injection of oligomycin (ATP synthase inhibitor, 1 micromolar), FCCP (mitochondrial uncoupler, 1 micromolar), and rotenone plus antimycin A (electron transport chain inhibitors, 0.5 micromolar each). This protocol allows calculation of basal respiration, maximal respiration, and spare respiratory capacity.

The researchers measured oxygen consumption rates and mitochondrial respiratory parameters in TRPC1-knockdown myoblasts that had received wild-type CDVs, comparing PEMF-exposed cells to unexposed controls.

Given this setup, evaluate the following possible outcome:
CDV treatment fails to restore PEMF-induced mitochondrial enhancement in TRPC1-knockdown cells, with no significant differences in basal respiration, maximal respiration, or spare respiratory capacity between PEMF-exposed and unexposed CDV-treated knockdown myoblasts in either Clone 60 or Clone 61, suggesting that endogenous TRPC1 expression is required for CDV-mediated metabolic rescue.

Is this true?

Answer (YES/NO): NO